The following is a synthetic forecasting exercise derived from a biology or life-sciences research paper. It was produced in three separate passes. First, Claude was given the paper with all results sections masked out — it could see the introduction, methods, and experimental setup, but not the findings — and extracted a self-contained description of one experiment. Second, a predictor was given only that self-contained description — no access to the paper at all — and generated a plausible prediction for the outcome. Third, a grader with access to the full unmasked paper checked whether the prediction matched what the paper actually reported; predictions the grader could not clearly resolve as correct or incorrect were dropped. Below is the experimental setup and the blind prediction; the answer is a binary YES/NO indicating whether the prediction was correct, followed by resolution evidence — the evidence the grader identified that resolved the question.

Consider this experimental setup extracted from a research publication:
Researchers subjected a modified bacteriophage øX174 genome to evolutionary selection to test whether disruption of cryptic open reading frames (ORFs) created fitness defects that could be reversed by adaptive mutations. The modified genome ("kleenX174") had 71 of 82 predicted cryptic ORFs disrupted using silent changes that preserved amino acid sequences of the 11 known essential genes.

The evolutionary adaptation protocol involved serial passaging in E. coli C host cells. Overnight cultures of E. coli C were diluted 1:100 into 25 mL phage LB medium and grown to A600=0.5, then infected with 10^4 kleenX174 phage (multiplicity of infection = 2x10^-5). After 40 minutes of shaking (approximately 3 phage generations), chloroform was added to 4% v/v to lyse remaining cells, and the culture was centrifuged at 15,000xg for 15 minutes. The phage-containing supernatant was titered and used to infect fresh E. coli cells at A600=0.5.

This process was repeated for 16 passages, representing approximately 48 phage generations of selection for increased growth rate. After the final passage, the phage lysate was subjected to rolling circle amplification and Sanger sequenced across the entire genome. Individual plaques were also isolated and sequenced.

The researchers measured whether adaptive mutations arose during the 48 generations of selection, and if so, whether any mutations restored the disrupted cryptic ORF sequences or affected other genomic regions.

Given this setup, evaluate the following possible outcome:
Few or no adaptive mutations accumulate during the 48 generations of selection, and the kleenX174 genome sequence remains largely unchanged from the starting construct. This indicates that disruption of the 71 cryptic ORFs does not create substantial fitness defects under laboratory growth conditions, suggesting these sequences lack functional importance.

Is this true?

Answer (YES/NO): NO